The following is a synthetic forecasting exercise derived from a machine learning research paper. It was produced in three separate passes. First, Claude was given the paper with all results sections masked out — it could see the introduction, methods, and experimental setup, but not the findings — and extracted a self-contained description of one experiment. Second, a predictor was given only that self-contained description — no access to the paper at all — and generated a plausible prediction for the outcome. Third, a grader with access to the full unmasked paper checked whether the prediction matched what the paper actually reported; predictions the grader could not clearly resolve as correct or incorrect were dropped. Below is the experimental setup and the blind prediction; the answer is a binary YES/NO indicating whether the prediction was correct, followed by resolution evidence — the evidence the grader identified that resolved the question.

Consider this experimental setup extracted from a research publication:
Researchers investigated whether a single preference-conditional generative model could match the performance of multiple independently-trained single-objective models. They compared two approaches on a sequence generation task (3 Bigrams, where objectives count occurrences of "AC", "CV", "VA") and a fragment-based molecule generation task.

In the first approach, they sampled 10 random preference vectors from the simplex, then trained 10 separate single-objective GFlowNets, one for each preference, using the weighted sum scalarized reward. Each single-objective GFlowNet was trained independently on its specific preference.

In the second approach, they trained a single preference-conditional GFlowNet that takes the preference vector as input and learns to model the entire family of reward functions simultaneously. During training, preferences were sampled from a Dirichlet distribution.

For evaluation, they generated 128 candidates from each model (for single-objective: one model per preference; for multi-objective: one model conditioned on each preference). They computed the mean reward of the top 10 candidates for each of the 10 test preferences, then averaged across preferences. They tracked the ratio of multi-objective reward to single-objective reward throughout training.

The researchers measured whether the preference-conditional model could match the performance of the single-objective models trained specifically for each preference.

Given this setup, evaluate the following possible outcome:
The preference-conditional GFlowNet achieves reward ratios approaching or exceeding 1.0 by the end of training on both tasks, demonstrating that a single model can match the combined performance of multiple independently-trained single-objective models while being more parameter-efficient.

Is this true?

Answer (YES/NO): YES